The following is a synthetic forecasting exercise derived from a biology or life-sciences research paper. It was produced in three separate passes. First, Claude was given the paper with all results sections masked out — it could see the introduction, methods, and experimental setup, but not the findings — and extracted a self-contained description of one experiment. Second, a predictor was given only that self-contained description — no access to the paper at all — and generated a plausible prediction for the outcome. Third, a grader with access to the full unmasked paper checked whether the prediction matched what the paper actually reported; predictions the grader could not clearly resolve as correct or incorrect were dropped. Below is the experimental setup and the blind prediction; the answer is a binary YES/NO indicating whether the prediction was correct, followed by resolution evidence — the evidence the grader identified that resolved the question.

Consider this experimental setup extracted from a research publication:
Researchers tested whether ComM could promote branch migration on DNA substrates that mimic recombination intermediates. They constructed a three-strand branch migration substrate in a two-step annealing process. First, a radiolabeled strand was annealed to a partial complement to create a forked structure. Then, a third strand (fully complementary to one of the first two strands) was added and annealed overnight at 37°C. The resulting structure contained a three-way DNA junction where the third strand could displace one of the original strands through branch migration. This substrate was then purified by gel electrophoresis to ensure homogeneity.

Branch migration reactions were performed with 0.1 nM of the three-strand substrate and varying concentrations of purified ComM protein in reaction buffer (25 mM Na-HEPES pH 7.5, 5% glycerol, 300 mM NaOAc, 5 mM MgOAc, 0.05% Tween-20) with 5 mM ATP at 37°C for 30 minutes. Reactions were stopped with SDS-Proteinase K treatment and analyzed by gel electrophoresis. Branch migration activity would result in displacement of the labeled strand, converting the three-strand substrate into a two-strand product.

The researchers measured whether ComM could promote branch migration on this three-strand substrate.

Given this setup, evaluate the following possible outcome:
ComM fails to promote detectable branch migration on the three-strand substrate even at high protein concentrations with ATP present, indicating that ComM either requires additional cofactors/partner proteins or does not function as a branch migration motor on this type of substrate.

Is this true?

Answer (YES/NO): NO